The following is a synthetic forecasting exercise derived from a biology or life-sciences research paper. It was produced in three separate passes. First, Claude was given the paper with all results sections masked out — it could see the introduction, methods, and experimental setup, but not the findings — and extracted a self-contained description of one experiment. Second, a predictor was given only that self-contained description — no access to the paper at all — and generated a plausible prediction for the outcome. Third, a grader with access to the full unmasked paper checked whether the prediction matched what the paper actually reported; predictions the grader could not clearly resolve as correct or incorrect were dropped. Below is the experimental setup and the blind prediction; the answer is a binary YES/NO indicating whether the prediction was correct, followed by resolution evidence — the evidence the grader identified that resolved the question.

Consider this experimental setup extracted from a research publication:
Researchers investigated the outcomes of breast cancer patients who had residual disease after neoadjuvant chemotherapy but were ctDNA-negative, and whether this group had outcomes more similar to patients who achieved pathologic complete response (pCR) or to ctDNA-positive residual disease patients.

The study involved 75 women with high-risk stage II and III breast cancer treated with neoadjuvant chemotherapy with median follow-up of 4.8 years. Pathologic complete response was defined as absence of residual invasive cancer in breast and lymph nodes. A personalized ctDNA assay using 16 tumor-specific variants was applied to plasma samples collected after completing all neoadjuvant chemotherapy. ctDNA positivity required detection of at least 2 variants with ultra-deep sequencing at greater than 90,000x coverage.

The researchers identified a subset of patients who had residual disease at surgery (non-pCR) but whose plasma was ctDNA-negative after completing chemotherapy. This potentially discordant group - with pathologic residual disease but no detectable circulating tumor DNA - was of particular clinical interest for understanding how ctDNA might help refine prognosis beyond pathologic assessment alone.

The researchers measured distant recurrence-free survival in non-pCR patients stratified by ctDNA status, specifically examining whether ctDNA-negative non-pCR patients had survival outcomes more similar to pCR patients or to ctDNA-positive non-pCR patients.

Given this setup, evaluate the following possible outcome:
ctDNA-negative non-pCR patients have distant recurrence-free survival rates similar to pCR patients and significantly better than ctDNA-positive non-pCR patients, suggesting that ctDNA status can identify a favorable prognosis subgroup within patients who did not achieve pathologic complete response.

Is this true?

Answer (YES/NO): YES